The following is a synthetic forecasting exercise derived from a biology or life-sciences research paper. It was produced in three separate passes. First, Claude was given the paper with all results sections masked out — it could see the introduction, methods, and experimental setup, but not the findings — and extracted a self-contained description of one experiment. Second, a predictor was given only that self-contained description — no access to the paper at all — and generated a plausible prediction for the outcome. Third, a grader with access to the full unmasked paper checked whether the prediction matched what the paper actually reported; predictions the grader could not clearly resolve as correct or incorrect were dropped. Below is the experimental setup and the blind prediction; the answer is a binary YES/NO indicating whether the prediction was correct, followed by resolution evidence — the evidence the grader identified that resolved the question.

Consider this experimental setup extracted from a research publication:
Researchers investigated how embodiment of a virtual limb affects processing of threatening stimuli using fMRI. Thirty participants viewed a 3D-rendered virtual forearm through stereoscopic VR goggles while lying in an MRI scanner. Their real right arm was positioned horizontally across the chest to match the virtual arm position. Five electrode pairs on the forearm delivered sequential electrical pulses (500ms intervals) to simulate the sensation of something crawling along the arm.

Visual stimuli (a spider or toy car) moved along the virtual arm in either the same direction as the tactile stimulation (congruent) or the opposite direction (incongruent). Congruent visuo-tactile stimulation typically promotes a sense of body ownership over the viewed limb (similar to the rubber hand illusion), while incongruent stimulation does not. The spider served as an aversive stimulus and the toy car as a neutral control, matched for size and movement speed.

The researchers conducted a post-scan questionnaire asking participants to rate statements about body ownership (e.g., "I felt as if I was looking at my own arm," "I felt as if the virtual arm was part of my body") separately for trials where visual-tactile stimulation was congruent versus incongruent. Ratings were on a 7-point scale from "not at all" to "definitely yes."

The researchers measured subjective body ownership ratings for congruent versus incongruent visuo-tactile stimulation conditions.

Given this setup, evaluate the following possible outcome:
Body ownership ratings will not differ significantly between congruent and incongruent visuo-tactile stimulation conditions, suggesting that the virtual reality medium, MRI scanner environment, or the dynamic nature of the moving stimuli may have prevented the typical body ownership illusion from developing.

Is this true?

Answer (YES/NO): NO